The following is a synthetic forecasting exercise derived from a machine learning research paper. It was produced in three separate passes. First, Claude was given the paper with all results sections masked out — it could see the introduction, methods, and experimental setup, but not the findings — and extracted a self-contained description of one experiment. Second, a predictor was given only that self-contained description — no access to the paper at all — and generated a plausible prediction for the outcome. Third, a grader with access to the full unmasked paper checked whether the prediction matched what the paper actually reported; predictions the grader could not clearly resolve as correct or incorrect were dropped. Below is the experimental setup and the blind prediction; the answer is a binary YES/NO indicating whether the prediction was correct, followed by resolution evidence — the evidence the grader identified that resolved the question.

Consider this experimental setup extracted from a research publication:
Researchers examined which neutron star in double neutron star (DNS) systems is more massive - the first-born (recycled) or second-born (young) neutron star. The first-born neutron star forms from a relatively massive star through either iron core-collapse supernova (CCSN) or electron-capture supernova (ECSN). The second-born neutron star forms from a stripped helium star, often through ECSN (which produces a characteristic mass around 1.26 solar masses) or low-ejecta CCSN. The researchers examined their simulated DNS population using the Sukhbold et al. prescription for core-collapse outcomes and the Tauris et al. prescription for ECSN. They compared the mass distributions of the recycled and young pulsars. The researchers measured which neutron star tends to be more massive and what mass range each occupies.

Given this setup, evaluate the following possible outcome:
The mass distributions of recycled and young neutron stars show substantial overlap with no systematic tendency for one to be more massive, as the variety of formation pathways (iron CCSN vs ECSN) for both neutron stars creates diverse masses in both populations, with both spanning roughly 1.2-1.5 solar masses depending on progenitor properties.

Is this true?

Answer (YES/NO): NO